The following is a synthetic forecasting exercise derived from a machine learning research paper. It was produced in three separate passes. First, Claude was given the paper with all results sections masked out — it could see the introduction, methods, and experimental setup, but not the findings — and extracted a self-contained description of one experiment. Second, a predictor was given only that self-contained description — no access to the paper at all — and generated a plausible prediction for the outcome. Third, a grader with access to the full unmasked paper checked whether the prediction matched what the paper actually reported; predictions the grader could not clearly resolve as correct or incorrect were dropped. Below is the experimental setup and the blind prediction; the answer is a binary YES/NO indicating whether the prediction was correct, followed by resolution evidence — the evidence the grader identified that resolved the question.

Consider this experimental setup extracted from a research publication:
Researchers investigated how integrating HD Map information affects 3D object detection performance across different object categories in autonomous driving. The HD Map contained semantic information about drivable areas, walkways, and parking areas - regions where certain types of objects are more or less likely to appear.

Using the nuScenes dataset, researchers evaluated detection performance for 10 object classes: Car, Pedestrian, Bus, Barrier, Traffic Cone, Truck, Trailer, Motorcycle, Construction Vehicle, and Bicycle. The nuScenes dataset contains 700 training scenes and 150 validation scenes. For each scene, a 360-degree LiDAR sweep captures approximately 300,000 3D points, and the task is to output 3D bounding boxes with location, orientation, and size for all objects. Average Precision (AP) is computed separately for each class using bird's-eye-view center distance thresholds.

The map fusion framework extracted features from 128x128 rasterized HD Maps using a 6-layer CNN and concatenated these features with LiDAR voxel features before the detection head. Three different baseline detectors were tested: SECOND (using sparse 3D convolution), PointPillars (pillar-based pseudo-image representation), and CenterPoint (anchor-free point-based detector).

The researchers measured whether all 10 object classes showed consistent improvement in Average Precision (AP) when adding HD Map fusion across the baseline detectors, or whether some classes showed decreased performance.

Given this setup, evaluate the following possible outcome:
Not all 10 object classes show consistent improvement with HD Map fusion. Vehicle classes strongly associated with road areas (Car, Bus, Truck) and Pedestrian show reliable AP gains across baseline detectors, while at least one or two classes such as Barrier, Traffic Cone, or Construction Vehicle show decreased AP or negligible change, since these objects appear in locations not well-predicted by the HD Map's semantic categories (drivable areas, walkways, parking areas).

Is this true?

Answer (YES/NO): NO